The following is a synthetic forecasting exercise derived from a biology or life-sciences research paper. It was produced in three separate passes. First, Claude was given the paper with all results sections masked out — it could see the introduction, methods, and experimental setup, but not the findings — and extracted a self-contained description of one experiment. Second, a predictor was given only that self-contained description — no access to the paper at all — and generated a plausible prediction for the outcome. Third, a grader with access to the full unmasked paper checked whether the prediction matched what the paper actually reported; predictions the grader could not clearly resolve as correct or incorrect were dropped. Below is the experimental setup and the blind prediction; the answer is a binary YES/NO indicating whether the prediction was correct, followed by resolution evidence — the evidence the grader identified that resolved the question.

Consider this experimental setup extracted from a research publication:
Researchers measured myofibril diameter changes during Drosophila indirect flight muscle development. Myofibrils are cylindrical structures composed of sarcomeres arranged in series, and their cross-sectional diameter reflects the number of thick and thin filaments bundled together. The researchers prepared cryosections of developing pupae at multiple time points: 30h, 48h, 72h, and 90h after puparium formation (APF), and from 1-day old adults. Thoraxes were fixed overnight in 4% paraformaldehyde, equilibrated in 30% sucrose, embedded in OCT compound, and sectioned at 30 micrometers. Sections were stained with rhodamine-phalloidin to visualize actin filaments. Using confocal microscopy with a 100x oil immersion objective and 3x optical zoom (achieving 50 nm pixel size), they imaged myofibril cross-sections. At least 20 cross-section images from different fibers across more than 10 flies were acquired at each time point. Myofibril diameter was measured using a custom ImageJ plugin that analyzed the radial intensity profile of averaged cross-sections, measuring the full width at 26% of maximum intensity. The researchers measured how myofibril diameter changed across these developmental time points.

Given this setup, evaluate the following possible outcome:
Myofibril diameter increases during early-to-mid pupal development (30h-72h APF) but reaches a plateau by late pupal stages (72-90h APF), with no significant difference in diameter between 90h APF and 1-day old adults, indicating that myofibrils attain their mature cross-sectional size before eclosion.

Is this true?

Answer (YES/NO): NO